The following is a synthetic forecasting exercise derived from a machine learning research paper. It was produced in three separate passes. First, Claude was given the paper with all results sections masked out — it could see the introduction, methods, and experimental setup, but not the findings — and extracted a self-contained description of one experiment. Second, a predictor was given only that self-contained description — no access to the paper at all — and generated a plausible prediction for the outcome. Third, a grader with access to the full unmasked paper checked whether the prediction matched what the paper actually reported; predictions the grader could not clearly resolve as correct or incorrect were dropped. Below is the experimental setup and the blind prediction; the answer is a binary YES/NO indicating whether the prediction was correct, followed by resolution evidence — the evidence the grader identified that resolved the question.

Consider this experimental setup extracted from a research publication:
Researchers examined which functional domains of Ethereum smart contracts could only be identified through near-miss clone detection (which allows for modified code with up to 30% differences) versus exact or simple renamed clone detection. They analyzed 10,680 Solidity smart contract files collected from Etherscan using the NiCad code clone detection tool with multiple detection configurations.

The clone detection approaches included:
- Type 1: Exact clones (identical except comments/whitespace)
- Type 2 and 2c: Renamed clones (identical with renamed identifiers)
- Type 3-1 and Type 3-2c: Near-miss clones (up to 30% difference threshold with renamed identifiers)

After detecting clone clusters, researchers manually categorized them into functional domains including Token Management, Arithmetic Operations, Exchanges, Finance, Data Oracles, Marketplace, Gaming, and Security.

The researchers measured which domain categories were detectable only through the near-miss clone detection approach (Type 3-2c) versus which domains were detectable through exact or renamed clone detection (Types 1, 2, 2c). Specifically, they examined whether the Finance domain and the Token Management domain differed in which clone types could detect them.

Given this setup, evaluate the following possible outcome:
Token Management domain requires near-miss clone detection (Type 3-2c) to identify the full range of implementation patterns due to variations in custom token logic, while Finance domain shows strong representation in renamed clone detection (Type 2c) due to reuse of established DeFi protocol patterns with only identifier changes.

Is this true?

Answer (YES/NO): NO